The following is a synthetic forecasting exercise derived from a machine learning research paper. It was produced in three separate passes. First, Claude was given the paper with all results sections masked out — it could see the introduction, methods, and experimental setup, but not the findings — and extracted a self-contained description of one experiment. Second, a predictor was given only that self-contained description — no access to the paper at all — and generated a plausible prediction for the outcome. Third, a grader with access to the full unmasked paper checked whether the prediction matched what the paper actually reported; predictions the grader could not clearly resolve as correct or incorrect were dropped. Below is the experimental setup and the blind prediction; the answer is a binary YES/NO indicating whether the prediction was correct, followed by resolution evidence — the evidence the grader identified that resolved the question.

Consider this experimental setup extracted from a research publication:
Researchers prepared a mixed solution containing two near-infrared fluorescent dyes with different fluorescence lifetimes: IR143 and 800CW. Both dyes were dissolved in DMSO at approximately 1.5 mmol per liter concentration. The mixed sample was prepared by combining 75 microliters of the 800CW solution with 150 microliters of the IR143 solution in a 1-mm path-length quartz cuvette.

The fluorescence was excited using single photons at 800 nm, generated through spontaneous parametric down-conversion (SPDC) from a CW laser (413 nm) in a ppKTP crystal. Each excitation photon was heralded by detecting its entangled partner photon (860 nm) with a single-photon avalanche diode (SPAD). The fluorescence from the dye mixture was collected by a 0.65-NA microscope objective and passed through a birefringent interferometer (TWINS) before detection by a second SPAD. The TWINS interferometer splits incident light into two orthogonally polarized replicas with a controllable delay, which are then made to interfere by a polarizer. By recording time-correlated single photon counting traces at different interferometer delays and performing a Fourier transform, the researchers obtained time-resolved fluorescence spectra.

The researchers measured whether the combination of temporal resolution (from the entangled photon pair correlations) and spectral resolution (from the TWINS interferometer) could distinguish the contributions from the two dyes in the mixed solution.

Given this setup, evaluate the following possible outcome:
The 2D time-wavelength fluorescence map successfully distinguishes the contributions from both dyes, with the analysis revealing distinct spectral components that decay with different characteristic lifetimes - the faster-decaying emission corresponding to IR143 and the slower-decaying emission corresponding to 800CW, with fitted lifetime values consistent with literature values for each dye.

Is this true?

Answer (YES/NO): YES